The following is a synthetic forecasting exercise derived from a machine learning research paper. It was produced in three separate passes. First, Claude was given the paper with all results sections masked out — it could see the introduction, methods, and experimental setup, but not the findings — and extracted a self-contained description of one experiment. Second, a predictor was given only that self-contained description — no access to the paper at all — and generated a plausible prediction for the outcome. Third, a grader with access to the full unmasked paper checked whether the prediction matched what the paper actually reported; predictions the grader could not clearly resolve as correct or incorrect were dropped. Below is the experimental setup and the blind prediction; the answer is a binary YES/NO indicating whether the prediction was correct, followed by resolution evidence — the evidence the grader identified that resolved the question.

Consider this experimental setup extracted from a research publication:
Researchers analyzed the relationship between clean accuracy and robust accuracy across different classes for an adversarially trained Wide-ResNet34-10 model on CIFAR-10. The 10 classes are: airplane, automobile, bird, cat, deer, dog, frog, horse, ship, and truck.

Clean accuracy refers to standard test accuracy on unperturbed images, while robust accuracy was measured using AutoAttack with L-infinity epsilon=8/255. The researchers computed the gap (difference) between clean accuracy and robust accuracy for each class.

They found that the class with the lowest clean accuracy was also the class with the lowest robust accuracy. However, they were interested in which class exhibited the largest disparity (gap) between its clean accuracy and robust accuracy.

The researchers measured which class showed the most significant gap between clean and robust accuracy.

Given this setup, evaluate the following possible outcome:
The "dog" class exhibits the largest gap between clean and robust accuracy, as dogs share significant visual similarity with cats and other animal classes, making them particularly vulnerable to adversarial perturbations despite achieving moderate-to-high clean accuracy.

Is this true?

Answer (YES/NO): NO